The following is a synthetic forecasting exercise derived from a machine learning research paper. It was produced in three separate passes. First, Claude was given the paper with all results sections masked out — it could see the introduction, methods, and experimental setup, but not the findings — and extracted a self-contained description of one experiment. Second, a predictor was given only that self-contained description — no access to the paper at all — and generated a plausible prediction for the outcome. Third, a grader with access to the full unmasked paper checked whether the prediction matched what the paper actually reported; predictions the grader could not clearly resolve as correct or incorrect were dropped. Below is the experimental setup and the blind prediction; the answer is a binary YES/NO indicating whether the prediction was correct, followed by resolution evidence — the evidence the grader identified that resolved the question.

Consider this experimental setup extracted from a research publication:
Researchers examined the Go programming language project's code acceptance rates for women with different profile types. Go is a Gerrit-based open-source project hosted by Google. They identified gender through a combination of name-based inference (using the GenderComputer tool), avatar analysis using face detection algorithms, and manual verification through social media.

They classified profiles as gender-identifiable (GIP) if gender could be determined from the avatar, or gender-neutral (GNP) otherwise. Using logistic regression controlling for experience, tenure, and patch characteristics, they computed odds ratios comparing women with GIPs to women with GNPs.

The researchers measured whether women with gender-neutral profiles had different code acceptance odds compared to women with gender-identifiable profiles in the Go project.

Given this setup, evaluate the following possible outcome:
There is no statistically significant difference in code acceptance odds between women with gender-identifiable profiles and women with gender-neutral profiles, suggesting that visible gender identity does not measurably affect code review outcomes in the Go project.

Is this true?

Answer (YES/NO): NO